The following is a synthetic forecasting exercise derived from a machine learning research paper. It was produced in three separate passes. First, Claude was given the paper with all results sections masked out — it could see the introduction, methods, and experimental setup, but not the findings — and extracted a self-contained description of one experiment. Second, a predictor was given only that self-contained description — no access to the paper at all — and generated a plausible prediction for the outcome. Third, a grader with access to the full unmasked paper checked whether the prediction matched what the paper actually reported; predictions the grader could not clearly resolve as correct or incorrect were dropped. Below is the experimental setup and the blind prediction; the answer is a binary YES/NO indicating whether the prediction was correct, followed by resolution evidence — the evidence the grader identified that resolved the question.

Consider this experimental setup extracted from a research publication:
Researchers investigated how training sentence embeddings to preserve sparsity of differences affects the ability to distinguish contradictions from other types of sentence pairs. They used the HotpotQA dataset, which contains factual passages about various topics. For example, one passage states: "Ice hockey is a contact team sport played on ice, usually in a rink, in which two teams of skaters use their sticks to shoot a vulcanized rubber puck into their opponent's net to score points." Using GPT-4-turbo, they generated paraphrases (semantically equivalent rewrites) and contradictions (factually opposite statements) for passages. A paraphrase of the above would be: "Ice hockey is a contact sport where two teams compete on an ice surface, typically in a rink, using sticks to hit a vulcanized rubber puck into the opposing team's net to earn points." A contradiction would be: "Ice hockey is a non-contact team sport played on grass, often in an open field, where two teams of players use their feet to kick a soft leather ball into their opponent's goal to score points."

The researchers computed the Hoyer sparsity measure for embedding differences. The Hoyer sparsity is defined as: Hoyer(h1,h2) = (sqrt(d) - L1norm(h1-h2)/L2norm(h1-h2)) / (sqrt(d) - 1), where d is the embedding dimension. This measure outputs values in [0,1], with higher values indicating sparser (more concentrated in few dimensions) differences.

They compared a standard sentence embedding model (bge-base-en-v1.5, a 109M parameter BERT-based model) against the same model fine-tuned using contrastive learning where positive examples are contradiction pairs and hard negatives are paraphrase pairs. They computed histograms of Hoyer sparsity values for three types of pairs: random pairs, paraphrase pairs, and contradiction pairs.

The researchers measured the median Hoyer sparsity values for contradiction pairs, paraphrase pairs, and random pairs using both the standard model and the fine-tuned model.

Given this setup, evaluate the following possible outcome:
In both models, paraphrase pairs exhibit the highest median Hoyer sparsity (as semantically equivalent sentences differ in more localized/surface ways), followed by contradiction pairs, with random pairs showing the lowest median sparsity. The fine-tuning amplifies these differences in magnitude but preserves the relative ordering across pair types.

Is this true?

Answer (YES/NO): NO